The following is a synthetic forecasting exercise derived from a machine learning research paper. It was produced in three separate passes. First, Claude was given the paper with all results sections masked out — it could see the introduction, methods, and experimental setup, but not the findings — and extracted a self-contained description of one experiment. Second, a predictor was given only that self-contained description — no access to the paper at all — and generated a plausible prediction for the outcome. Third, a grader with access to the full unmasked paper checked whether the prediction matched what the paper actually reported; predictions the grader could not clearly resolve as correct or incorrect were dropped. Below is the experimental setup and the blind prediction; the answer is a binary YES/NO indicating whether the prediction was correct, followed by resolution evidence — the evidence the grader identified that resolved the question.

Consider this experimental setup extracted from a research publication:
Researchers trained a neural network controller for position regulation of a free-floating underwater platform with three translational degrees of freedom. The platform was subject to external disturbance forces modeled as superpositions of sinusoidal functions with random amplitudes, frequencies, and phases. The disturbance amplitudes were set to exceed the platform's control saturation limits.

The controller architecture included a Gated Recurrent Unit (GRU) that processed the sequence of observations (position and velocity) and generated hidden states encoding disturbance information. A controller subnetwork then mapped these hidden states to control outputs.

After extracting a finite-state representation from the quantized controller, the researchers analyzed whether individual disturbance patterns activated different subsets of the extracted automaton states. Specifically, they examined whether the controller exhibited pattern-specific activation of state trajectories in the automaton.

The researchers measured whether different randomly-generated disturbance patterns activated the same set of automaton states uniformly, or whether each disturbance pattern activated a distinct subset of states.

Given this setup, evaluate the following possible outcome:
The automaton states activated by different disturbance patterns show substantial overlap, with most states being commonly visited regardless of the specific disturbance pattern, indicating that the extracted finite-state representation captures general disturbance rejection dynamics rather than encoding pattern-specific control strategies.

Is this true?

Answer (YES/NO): NO